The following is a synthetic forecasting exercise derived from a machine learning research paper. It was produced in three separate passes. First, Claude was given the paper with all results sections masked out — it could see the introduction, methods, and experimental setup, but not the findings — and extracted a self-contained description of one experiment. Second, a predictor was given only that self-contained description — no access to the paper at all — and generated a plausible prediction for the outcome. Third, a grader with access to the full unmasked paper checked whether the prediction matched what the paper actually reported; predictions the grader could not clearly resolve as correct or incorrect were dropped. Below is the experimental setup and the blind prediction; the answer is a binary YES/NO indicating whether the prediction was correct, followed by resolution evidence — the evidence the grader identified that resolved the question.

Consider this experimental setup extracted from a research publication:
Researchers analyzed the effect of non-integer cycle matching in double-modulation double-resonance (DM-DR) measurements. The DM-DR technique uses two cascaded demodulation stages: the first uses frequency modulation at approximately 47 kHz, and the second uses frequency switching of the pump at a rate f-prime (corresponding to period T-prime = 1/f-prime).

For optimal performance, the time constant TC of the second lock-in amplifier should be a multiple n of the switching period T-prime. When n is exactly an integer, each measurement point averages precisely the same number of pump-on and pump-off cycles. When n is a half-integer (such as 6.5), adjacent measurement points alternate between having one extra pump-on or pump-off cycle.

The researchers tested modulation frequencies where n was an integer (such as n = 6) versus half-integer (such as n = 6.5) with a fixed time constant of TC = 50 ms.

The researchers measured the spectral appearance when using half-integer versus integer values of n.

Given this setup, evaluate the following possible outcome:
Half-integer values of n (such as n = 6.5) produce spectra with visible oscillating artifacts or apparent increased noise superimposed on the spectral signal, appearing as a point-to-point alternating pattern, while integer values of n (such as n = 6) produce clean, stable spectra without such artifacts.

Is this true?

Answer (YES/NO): YES